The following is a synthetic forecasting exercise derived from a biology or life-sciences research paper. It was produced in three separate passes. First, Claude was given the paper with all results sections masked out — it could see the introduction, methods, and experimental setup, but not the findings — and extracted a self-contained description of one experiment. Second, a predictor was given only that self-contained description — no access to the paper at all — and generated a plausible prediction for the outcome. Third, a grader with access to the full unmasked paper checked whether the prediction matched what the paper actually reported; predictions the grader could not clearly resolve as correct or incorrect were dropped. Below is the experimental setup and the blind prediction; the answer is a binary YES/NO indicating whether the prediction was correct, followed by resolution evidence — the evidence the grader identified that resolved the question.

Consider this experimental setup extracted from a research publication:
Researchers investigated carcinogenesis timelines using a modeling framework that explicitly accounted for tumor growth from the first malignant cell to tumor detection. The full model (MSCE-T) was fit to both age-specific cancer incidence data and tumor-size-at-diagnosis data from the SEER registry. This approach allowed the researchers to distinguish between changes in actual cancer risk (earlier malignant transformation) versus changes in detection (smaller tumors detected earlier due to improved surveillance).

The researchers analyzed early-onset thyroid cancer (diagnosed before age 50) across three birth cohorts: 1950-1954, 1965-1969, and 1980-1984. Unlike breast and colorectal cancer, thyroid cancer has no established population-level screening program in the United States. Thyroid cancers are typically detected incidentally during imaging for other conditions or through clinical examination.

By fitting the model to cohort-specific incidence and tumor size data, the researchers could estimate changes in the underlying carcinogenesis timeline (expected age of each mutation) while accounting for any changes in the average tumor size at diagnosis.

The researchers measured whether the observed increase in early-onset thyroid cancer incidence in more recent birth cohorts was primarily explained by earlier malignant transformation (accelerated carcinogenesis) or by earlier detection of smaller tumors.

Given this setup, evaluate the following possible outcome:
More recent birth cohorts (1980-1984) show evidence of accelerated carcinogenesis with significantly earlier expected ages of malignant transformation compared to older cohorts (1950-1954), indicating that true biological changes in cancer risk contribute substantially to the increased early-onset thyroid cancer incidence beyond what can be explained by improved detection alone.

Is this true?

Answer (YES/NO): YES